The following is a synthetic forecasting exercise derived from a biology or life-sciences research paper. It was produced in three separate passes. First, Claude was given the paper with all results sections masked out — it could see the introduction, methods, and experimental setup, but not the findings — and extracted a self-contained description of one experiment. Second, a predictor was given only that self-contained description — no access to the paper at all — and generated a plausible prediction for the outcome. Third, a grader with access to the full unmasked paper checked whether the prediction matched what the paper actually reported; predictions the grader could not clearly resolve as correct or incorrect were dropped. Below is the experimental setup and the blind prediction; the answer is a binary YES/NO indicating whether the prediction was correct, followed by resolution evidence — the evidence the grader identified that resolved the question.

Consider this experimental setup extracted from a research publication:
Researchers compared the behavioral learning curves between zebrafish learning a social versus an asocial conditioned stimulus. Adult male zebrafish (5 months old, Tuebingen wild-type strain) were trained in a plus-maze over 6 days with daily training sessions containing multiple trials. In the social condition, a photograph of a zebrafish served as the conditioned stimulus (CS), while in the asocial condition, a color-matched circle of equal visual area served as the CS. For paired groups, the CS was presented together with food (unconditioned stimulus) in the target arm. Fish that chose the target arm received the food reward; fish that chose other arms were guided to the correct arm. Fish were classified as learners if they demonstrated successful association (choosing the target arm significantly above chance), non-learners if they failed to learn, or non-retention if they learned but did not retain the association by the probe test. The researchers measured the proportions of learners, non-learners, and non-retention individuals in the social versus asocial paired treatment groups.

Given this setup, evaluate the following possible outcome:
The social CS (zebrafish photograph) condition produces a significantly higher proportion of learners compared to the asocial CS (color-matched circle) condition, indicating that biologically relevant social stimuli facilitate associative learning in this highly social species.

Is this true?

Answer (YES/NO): NO